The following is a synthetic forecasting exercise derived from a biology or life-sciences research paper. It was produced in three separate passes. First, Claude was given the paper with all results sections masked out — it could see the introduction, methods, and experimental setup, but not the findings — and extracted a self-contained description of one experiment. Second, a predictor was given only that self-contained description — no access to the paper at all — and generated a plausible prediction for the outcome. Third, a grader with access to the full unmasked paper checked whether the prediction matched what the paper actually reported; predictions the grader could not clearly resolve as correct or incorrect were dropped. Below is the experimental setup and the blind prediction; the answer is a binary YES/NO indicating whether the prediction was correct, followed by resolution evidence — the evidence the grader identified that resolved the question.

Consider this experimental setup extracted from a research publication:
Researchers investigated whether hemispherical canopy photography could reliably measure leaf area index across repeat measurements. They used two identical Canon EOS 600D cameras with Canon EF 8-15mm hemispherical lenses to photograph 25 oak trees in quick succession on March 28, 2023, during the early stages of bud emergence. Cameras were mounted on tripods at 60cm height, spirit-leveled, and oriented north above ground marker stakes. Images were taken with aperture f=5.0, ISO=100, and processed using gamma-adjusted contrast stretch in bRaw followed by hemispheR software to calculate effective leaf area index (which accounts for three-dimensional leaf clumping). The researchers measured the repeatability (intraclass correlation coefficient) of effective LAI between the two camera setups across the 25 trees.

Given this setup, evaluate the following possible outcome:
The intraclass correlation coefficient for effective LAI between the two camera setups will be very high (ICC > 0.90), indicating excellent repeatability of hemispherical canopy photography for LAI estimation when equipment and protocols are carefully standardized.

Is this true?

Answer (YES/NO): NO